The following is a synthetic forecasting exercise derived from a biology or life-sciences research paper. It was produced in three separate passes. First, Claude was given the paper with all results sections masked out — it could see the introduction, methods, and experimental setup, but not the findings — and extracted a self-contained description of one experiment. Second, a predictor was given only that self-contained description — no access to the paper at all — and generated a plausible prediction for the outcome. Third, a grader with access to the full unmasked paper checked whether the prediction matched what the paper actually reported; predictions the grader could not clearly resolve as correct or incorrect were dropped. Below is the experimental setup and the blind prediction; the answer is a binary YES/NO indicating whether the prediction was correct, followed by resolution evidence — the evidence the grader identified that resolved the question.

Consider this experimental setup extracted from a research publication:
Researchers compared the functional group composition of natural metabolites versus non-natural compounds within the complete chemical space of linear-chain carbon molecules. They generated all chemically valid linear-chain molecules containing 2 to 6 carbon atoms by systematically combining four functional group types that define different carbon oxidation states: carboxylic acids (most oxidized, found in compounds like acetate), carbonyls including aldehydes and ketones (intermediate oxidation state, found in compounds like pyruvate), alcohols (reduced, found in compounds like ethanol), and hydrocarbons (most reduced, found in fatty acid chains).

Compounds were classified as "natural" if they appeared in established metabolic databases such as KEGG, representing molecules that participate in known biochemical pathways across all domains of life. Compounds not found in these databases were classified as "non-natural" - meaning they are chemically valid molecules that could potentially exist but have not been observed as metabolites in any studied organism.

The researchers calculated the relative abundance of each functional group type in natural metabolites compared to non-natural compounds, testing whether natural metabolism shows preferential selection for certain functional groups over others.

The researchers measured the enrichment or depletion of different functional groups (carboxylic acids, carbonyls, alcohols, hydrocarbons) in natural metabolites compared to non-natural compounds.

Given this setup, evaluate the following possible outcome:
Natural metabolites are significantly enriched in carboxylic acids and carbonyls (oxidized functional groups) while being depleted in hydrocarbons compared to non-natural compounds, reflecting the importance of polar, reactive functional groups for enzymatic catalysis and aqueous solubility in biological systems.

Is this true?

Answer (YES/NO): NO